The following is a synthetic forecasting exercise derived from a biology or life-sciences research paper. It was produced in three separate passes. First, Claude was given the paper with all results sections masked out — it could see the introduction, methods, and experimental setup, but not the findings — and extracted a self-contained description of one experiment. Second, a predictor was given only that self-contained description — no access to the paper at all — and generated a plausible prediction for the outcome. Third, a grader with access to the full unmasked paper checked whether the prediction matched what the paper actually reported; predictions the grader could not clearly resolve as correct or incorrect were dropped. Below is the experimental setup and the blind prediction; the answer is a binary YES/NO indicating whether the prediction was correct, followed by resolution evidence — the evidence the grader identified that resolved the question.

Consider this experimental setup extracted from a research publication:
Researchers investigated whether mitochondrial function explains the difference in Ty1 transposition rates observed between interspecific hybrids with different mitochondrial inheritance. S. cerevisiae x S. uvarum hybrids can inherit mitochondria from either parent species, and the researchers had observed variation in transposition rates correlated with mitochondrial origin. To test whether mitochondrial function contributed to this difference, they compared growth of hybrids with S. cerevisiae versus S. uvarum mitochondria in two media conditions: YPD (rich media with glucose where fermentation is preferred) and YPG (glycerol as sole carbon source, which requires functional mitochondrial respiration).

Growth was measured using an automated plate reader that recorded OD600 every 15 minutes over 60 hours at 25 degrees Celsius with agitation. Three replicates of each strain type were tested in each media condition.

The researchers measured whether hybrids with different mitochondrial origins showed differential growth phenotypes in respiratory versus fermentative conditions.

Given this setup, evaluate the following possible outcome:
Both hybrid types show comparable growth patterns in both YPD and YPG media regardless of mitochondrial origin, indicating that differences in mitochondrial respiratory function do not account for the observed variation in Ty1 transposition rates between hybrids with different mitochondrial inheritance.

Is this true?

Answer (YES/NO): NO